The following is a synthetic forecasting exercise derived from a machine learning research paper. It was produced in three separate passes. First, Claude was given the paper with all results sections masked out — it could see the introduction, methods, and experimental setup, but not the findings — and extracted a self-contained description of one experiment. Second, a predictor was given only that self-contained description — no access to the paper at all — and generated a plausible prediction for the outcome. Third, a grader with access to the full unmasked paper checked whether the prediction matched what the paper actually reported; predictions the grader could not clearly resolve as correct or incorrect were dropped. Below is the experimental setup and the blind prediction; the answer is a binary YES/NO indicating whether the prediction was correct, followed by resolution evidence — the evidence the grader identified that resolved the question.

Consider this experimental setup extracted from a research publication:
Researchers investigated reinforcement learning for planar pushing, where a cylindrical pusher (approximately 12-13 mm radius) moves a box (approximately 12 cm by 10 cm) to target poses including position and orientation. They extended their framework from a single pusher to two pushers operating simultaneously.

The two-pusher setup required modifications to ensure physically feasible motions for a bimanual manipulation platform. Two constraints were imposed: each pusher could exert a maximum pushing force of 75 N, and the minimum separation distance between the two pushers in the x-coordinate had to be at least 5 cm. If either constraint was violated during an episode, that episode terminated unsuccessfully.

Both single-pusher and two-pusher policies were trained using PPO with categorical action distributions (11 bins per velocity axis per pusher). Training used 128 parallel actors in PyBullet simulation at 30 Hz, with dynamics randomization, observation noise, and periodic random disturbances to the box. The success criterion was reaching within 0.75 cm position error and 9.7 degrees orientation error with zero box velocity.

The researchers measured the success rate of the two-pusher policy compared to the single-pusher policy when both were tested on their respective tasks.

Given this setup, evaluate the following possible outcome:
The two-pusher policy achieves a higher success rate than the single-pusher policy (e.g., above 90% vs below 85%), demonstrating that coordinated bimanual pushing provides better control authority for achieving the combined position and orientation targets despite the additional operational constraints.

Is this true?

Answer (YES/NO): NO